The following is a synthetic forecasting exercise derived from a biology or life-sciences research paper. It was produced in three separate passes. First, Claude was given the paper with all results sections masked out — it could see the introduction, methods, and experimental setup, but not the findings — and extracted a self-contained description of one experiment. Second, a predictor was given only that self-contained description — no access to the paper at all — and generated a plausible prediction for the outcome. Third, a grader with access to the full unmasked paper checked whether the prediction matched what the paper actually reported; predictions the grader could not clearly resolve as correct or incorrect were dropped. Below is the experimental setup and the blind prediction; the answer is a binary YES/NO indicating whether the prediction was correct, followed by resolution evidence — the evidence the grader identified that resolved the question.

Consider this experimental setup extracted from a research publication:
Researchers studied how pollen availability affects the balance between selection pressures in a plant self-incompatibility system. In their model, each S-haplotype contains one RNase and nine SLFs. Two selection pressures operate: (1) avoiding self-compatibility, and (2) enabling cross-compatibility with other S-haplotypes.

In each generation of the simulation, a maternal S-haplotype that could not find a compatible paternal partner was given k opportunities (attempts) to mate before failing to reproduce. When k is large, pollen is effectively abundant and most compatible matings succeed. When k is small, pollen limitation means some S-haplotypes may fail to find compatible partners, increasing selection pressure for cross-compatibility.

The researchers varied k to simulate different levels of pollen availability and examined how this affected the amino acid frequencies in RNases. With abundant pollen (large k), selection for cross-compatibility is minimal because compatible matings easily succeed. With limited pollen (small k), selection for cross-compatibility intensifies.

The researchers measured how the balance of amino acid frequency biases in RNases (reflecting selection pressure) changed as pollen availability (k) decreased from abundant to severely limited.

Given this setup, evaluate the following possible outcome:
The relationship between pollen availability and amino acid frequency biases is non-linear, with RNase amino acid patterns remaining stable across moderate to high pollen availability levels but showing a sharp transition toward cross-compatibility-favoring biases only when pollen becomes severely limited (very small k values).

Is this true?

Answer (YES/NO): YES